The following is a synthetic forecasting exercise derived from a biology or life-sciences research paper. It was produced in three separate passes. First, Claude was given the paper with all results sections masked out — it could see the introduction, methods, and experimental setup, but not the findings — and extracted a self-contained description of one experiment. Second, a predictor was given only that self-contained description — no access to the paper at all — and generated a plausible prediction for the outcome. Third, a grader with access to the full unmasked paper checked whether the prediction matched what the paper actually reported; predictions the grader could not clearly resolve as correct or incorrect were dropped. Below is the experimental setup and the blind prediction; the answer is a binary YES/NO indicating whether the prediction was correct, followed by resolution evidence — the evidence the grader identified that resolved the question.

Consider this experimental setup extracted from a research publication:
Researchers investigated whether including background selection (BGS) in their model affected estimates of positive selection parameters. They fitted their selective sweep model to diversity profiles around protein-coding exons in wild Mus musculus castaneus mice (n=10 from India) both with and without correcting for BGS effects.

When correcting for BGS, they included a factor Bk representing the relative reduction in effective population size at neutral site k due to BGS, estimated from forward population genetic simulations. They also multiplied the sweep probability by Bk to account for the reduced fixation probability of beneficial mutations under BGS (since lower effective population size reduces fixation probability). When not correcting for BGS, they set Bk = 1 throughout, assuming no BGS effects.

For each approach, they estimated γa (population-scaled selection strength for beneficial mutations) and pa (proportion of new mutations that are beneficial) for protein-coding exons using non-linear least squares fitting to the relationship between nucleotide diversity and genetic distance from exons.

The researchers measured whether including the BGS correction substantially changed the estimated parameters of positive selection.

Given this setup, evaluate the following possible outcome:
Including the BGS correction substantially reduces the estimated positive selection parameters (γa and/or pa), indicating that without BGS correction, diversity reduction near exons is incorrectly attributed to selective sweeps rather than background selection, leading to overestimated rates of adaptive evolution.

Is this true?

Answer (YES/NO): YES